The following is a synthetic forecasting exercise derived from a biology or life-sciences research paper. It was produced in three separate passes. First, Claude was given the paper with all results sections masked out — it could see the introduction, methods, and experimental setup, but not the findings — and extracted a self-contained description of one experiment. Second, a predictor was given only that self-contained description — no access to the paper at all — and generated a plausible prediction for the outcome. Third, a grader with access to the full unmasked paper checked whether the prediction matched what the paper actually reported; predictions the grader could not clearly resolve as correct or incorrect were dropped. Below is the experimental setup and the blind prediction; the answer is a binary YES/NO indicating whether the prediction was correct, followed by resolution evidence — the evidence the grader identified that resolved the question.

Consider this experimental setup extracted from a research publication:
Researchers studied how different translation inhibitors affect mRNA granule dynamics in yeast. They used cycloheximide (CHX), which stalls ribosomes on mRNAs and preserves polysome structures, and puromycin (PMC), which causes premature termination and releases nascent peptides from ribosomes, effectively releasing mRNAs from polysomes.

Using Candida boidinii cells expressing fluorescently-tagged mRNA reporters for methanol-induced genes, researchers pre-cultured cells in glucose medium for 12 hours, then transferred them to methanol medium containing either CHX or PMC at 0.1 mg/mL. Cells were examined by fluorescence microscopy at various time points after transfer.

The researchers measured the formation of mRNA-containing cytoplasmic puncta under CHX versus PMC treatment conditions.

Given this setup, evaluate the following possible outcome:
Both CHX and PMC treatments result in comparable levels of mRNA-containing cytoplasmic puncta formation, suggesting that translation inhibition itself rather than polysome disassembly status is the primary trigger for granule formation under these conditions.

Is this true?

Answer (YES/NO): NO